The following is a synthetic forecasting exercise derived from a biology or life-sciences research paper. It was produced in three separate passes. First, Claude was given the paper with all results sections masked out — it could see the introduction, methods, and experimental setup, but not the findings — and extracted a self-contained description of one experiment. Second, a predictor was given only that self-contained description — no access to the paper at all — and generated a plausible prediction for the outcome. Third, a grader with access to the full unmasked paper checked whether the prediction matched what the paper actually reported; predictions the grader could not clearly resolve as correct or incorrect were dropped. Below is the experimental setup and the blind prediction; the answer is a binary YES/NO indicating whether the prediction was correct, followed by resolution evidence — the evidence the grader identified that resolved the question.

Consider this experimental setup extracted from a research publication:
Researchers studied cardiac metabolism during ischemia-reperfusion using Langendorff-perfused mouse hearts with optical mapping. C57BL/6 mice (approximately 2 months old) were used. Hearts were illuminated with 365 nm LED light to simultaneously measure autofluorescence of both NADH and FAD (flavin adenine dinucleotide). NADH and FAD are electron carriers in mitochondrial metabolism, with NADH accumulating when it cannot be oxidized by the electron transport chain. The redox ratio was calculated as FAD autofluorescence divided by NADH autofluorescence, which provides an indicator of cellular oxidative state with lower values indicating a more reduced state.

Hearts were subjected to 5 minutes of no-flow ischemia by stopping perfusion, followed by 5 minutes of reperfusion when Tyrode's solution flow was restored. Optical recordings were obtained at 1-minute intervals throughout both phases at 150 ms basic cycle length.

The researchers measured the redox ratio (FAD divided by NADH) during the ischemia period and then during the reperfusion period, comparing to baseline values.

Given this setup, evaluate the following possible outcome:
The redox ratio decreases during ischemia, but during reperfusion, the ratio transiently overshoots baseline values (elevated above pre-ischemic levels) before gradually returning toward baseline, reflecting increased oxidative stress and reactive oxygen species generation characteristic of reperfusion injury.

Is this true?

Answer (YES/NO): NO